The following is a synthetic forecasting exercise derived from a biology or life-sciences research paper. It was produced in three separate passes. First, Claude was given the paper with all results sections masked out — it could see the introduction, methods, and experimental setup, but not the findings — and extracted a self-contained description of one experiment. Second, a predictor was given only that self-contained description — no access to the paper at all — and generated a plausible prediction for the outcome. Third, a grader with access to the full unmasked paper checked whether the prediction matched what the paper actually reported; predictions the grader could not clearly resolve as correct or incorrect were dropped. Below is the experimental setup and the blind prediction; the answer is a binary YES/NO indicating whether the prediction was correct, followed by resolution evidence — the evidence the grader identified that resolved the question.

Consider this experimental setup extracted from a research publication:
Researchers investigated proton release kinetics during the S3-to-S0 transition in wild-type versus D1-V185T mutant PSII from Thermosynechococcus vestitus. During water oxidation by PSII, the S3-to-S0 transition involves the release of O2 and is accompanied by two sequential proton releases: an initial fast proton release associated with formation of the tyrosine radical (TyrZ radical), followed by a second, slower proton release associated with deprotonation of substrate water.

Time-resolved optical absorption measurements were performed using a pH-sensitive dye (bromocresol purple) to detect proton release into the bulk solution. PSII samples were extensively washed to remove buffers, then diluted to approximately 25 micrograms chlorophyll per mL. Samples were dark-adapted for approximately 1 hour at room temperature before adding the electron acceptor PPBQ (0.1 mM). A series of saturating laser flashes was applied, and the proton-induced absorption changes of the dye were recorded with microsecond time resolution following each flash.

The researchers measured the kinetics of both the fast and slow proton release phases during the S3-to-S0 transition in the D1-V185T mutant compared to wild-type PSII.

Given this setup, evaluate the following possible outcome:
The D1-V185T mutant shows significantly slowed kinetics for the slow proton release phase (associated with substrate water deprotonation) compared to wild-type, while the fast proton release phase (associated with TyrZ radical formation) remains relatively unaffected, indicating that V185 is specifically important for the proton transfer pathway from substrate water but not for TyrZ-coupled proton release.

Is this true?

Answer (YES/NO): YES